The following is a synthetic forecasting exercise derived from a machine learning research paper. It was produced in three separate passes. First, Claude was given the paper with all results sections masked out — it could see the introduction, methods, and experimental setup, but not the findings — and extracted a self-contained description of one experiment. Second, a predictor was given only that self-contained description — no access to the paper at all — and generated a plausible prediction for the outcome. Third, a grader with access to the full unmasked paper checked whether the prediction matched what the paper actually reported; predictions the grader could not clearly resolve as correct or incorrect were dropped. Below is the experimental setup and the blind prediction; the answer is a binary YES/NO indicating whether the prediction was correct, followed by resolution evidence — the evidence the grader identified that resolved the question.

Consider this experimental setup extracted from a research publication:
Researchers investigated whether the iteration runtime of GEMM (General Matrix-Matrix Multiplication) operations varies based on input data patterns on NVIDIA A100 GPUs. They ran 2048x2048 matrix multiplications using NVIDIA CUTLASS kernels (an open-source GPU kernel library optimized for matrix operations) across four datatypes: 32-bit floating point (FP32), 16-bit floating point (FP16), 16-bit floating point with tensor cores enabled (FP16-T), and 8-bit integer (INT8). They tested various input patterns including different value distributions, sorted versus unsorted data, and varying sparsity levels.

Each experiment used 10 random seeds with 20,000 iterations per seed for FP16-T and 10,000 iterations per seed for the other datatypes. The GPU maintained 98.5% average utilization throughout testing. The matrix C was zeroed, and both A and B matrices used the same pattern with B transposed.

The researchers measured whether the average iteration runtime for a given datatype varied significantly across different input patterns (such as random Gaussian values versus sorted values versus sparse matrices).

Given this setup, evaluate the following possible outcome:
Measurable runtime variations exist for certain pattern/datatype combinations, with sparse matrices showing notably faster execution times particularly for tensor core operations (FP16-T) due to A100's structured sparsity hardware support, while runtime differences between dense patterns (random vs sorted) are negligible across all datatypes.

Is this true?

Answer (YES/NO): NO